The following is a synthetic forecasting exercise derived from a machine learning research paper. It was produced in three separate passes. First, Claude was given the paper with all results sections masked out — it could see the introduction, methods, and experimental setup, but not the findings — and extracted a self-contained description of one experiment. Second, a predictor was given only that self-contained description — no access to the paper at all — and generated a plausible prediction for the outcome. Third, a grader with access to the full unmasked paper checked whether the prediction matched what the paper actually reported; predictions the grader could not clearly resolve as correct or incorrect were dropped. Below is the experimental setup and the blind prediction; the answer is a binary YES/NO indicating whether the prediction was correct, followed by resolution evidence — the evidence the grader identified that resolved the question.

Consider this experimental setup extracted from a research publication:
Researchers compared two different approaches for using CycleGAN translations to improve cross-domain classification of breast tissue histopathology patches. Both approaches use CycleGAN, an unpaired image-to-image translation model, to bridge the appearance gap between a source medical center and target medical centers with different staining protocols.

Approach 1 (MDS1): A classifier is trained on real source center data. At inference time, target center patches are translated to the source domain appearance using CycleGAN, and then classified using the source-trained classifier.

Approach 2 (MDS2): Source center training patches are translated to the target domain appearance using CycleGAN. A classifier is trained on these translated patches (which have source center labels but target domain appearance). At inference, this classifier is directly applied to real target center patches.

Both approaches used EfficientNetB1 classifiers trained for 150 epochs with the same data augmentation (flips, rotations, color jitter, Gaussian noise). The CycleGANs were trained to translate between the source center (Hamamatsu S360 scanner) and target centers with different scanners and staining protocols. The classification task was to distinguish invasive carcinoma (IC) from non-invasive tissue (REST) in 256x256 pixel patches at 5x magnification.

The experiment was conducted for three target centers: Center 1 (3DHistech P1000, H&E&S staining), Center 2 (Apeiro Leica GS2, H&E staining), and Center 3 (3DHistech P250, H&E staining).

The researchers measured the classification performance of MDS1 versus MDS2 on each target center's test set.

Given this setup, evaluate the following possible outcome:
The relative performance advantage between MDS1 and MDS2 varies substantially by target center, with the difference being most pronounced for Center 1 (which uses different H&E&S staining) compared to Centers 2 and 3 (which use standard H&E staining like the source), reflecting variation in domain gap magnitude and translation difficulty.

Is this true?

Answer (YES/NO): YES